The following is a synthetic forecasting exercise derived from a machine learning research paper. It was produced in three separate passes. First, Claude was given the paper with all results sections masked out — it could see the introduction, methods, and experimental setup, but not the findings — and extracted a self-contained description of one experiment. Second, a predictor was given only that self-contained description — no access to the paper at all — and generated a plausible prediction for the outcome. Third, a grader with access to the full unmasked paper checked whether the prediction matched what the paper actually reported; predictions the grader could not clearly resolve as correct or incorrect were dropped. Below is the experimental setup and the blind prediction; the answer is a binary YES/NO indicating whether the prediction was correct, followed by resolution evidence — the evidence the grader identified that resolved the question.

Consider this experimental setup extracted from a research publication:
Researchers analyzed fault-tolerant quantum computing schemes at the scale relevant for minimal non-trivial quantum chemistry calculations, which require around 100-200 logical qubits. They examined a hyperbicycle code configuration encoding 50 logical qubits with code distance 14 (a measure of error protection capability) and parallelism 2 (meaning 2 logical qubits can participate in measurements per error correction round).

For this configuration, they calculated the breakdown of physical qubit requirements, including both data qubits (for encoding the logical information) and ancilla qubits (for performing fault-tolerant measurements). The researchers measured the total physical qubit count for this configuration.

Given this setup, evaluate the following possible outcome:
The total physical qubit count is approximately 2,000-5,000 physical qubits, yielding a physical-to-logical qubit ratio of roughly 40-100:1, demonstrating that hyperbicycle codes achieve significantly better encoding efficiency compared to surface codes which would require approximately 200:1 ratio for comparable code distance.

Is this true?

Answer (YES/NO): YES